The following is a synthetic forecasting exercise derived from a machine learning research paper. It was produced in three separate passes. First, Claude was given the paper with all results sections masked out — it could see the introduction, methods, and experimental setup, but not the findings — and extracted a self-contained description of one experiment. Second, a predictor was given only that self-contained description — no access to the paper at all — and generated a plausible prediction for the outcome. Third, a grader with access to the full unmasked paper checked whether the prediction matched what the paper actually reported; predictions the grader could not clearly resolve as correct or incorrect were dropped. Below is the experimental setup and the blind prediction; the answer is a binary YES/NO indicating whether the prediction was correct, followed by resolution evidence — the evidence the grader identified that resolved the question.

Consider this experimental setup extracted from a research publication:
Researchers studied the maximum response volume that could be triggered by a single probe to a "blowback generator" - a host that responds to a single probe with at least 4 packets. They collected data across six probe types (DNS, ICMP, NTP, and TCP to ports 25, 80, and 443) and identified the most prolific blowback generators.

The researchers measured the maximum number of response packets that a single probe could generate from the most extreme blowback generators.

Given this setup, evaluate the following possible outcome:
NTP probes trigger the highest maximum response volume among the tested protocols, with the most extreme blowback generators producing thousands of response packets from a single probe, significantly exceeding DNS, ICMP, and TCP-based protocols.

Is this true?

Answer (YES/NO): NO